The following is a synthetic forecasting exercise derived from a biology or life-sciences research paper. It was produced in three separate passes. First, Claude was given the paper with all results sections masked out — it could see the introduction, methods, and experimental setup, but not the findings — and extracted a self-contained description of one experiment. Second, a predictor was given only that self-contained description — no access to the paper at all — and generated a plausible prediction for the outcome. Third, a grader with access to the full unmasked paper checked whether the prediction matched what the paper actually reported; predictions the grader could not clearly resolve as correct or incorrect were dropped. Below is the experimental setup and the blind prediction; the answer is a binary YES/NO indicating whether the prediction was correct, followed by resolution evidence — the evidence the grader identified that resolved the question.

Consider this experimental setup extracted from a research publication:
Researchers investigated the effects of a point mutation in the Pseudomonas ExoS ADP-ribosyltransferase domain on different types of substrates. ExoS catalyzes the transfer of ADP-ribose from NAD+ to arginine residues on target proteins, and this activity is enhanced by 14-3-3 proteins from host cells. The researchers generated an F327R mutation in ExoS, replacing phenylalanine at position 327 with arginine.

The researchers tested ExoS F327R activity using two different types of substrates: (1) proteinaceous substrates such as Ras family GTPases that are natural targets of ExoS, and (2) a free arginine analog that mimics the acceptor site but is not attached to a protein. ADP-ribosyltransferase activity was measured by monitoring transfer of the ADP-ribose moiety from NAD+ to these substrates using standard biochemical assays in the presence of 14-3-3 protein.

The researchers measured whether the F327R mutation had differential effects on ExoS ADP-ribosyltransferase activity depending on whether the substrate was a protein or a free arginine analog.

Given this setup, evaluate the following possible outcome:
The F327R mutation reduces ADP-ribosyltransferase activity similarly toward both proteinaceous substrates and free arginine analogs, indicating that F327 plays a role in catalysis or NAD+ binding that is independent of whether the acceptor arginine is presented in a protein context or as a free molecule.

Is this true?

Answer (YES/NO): NO